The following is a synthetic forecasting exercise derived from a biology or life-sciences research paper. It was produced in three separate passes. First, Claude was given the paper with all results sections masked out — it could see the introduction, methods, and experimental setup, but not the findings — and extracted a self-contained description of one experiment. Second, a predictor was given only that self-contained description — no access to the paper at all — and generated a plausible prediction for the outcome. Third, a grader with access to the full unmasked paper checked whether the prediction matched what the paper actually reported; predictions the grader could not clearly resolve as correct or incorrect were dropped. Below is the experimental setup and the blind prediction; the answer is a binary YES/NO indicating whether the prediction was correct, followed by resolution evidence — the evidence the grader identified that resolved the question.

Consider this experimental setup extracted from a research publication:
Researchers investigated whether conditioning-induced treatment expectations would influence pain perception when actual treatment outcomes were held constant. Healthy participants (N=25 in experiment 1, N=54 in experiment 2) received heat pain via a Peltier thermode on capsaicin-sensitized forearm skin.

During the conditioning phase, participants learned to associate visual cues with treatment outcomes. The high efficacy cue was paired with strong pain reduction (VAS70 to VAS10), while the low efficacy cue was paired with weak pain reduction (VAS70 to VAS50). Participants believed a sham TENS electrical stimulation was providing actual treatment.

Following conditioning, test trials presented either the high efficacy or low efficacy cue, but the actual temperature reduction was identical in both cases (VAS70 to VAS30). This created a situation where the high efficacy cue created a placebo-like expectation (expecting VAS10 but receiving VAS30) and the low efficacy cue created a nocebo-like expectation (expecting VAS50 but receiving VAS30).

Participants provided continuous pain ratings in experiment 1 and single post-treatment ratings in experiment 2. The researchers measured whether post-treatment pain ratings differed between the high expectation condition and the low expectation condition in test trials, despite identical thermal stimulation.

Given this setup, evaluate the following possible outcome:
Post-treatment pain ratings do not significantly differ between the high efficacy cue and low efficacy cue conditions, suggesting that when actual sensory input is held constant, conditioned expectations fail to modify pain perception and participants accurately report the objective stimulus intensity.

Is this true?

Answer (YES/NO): NO